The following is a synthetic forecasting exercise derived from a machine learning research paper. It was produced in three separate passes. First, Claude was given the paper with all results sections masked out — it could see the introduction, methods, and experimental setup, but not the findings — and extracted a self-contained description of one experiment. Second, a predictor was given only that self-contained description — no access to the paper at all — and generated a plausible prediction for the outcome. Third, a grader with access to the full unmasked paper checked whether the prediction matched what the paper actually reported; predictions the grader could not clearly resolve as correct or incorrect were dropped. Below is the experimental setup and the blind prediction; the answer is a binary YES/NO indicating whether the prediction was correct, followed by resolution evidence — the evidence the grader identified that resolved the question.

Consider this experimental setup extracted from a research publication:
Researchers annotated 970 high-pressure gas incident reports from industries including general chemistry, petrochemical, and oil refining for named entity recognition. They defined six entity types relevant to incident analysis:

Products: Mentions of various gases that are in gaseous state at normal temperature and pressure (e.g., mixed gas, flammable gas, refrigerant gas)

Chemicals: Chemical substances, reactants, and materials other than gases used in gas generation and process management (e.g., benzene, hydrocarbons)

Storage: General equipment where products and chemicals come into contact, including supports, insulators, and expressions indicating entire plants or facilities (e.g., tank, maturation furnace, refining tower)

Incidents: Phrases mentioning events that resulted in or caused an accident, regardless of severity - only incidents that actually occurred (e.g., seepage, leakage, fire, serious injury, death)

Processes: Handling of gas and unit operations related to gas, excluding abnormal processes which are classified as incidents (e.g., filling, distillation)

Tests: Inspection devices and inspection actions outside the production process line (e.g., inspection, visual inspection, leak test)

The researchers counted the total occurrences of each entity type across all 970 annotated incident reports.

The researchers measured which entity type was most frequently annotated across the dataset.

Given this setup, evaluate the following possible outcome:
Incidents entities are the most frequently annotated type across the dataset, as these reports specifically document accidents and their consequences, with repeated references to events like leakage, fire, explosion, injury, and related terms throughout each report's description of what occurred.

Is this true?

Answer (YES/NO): NO